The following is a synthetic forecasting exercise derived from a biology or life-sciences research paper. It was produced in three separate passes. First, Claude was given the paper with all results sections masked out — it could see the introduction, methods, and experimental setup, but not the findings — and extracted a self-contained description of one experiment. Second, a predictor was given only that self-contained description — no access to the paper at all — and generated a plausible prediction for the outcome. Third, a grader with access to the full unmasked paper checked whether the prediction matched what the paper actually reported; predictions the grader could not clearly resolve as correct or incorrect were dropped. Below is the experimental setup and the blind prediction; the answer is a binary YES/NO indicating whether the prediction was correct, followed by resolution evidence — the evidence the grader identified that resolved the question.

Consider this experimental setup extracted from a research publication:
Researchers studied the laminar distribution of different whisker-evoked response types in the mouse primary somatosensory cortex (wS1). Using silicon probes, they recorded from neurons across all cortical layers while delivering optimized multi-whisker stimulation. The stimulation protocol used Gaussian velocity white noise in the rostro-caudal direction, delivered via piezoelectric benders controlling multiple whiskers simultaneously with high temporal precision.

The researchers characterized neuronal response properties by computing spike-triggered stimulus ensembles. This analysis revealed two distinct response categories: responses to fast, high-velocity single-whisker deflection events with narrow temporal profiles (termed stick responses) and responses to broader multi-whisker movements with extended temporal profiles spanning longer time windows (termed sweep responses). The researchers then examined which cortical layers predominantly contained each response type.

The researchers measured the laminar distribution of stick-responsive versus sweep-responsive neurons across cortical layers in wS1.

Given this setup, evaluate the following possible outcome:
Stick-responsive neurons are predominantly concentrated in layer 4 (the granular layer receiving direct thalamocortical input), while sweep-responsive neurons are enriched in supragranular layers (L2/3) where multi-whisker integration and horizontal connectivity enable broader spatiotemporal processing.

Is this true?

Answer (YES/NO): NO